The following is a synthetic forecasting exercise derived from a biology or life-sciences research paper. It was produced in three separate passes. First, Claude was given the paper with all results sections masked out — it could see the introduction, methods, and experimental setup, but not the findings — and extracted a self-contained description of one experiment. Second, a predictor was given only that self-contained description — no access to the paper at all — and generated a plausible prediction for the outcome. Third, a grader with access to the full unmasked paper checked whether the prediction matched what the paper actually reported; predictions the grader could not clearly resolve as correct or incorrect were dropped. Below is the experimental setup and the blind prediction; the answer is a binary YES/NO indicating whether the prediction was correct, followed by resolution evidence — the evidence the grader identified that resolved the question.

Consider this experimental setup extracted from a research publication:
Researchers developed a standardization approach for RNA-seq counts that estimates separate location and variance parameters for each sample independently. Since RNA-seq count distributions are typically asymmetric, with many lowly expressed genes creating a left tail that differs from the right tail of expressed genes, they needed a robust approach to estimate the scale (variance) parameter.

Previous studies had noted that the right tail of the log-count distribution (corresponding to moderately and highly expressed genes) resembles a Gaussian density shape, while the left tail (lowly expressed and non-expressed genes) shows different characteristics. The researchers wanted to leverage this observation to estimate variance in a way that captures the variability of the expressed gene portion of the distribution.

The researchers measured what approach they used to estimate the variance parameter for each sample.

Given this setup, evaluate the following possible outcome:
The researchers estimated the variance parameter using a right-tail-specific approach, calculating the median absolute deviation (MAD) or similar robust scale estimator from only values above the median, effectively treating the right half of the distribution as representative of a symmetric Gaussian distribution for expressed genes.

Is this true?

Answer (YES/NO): NO